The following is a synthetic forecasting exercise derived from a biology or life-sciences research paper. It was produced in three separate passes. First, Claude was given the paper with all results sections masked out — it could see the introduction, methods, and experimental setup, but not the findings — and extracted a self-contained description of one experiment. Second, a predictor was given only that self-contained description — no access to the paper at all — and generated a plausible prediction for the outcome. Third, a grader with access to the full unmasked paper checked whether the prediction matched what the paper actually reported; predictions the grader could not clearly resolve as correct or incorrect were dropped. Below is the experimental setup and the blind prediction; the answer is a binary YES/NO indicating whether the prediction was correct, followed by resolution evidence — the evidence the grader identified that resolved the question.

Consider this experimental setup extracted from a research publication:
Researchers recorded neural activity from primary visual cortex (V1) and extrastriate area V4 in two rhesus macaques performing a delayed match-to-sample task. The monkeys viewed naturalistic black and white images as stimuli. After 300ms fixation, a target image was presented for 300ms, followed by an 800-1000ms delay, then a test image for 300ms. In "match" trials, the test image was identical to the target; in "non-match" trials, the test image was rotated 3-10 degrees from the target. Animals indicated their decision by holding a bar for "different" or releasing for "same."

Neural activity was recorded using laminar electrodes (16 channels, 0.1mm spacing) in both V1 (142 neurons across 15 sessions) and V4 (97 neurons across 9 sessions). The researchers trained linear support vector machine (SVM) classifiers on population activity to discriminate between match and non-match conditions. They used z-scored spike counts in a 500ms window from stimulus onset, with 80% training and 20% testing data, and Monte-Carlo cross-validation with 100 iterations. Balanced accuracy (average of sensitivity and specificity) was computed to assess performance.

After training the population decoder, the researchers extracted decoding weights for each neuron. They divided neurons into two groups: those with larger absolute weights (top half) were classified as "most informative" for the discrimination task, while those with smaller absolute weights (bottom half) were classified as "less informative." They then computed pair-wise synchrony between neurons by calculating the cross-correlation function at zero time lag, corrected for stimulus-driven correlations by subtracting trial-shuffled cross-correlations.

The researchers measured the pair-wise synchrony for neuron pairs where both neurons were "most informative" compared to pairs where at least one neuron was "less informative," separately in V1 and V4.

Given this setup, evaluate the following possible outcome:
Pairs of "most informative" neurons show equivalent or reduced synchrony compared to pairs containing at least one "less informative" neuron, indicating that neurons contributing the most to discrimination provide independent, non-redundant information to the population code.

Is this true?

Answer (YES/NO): NO